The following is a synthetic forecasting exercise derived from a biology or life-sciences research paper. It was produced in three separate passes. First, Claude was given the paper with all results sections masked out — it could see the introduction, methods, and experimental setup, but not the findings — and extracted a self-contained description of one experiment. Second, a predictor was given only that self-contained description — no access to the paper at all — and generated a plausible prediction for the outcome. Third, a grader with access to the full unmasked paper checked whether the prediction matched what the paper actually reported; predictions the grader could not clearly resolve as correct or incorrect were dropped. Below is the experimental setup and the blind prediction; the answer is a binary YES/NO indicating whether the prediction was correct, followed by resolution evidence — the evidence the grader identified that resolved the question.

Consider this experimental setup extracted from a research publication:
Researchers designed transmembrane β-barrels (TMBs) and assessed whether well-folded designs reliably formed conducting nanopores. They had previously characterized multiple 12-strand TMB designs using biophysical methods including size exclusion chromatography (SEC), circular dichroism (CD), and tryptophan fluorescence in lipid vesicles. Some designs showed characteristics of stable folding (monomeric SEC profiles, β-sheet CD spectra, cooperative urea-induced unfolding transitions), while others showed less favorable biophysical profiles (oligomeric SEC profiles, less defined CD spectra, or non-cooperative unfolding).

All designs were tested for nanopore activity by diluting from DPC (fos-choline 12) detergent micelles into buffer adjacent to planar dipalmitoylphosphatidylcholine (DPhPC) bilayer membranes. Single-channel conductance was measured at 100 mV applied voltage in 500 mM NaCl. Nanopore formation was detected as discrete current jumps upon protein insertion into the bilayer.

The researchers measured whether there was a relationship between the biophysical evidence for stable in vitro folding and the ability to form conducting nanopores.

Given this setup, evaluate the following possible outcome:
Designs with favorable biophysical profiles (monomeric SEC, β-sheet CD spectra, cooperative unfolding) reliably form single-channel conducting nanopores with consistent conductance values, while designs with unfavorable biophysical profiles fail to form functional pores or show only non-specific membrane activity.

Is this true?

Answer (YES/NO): NO